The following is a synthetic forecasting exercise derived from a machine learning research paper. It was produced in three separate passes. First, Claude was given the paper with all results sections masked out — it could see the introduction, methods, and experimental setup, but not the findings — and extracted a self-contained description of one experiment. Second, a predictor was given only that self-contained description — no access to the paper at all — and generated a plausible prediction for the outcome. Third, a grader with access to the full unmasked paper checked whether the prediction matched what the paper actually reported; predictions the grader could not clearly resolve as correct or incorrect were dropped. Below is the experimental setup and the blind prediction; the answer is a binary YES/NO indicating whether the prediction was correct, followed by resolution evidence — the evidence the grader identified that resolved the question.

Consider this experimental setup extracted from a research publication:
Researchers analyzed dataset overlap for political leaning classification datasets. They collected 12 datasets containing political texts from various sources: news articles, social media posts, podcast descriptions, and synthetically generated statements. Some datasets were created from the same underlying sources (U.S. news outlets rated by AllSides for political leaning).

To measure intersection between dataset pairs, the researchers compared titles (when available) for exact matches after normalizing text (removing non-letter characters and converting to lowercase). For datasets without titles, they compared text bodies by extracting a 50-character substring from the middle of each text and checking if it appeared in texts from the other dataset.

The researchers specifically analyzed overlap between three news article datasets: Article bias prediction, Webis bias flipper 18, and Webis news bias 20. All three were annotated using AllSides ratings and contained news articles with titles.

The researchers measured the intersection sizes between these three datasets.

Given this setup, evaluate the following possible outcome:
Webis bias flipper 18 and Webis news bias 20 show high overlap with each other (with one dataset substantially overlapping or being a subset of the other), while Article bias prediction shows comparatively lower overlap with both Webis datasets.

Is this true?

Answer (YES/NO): YES